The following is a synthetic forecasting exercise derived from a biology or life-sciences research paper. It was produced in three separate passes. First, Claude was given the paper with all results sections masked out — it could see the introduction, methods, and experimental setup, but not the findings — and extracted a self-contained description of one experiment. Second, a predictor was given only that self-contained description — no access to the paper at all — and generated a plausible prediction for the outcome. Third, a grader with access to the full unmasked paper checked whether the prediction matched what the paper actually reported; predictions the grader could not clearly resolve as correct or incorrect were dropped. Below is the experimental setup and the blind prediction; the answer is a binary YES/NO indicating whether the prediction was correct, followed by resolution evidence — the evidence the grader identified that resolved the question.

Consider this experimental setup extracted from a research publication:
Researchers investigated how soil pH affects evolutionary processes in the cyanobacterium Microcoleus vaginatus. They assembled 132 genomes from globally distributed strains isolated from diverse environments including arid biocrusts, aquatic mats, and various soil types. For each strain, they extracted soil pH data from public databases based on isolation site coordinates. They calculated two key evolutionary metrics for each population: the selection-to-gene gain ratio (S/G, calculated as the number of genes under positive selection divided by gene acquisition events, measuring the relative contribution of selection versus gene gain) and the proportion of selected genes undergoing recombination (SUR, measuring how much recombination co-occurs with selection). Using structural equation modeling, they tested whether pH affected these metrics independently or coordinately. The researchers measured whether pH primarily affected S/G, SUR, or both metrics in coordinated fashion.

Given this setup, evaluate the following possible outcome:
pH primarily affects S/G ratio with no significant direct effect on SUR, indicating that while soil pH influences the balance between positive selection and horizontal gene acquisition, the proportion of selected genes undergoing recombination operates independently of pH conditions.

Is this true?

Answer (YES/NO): NO